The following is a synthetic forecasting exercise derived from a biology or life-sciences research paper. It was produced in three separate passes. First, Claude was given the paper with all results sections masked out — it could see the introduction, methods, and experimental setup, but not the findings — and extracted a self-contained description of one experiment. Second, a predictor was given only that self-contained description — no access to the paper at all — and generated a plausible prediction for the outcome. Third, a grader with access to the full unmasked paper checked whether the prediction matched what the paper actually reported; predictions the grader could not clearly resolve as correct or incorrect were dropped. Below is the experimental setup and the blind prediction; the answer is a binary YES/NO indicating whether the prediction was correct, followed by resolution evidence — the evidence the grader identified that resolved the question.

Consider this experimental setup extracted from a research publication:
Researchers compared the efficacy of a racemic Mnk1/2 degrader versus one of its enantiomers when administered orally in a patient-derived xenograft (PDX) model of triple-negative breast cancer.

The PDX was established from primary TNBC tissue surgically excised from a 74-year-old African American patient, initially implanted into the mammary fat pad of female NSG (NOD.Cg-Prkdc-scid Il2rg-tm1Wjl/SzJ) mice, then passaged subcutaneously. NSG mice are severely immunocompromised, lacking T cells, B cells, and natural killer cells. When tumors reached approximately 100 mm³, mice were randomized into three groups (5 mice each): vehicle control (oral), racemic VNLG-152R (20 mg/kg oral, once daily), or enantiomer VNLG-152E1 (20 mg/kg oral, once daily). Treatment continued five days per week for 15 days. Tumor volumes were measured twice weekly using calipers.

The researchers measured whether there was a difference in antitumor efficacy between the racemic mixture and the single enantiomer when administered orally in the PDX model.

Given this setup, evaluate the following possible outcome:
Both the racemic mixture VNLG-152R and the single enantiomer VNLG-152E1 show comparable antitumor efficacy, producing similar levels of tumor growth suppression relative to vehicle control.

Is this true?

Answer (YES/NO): YES